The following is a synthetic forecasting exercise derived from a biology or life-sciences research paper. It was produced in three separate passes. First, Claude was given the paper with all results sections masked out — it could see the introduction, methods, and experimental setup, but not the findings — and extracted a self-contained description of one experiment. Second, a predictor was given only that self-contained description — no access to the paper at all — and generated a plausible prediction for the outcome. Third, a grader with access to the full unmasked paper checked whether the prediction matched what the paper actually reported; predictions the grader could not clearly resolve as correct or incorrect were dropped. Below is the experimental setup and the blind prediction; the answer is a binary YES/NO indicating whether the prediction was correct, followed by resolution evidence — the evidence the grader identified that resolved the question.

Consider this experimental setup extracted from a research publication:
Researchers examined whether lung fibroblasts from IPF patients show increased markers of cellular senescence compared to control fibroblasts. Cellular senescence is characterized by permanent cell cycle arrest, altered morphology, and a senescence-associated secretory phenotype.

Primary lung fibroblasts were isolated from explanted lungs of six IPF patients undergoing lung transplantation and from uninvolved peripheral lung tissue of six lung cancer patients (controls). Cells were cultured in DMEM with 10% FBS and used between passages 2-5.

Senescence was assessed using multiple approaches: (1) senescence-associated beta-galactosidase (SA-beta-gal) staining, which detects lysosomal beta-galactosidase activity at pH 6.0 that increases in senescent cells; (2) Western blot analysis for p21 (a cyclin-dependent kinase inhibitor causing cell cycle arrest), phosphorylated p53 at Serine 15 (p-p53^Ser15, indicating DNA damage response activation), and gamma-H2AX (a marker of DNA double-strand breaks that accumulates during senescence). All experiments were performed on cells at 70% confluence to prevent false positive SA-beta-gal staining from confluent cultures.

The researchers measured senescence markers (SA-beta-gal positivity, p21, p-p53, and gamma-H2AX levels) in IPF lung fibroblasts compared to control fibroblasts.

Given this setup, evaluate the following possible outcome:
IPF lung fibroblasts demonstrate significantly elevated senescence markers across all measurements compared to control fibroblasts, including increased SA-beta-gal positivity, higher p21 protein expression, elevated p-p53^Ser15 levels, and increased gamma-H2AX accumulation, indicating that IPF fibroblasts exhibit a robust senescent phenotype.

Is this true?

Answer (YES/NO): YES